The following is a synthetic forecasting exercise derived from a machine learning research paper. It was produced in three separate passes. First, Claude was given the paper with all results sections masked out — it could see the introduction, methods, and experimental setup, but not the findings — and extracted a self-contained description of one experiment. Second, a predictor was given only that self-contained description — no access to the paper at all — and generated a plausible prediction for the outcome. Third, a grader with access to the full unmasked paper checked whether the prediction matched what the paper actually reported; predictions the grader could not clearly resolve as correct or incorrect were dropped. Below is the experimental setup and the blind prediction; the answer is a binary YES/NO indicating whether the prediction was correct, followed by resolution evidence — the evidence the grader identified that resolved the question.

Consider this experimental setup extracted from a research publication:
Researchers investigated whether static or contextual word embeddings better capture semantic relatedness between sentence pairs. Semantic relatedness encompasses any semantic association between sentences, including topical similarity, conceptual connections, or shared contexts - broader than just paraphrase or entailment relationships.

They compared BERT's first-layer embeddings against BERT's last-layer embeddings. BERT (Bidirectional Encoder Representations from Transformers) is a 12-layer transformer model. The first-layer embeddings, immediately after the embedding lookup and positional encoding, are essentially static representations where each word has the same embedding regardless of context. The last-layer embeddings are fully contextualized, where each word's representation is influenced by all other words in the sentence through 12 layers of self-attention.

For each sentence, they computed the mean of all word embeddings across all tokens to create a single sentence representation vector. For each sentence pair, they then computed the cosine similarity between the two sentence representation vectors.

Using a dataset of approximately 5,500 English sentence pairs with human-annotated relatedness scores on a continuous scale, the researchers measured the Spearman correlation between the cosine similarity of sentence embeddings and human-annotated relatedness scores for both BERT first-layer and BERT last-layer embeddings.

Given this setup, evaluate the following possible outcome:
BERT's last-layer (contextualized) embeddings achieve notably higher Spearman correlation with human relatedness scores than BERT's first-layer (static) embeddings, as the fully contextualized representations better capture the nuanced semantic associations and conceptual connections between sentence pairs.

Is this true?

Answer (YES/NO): NO